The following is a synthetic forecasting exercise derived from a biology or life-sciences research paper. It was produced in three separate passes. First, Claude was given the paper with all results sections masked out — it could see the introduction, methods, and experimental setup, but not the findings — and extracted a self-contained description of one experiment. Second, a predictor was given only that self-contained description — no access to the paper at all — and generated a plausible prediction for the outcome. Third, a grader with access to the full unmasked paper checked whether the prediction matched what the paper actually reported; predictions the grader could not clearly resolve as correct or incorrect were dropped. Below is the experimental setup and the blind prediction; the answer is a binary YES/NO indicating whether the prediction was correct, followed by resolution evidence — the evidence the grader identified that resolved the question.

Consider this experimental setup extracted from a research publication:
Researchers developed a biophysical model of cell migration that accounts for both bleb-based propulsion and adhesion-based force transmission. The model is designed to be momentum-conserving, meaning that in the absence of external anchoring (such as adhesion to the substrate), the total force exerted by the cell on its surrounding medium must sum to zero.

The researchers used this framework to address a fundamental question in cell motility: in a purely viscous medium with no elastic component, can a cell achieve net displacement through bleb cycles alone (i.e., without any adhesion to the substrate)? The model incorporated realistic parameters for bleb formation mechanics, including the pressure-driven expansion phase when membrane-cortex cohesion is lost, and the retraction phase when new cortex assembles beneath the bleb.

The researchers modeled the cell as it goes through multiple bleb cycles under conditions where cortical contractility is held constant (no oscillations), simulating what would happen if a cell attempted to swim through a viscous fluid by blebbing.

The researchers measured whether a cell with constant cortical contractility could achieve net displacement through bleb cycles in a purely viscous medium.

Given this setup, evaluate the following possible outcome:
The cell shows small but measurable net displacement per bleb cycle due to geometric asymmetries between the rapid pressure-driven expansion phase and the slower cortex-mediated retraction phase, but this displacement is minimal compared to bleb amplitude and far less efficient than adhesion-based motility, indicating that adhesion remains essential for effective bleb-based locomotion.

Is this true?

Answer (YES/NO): NO